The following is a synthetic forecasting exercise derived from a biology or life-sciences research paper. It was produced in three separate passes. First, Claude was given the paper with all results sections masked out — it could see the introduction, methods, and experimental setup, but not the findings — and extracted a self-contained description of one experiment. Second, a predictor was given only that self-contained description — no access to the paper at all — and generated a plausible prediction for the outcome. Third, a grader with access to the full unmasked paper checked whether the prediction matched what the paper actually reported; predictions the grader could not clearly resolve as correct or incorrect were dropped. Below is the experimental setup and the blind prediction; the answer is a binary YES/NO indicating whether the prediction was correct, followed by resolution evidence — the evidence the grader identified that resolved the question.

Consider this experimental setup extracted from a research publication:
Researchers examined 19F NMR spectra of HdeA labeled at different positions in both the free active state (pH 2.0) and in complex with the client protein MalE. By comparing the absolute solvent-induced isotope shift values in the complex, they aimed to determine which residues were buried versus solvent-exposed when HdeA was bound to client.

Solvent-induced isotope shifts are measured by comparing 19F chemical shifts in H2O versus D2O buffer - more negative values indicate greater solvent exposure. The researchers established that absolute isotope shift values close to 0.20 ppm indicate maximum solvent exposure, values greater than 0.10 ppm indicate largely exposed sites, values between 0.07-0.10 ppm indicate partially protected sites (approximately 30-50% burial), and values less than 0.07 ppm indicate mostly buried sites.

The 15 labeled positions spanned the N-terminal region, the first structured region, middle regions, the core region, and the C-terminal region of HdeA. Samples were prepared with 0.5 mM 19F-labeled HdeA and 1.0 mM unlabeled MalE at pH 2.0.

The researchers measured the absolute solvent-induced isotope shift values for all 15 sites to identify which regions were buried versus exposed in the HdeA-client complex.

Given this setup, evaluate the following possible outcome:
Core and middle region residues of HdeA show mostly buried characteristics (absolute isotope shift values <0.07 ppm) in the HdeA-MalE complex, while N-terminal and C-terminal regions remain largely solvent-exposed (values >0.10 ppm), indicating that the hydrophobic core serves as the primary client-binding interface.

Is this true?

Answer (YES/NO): NO